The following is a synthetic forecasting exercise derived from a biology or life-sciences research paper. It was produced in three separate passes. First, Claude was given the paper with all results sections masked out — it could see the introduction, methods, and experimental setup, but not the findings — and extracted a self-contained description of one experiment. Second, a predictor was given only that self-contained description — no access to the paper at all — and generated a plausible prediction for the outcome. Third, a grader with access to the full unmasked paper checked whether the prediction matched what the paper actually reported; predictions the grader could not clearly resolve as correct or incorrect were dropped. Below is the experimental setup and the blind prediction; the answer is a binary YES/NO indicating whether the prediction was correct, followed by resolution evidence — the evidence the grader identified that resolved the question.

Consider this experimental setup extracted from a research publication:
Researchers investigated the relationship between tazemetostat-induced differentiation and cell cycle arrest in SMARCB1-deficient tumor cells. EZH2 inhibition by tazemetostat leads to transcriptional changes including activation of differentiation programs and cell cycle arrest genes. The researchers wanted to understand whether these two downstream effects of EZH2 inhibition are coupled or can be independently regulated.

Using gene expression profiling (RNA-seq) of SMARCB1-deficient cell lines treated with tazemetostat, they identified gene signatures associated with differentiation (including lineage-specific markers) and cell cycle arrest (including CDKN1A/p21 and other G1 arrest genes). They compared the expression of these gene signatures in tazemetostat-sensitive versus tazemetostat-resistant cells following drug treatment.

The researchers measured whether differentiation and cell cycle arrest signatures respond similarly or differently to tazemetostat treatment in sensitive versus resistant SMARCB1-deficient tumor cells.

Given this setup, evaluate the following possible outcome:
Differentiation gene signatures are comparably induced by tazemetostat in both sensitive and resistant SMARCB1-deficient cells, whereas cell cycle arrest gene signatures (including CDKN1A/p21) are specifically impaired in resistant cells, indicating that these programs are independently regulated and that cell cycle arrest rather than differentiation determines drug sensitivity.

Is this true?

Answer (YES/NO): YES